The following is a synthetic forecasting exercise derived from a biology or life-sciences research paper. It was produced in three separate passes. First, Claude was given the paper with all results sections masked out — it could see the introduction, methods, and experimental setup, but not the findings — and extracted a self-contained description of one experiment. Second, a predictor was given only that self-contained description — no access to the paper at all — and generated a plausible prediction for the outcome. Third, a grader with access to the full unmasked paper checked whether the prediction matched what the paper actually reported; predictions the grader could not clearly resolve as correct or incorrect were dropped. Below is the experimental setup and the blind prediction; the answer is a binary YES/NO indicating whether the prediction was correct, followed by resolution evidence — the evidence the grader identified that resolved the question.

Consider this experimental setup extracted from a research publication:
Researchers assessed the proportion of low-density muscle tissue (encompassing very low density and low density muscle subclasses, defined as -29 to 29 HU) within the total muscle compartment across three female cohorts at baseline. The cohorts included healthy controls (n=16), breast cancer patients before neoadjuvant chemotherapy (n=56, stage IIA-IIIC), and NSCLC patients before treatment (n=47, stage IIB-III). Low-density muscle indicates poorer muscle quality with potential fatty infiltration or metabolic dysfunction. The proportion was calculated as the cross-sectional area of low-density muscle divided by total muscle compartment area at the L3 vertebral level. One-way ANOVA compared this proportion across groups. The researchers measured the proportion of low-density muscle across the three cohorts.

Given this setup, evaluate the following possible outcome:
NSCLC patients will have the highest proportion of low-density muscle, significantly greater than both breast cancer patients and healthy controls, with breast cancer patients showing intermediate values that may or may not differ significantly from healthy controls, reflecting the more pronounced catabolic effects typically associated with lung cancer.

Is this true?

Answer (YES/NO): YES